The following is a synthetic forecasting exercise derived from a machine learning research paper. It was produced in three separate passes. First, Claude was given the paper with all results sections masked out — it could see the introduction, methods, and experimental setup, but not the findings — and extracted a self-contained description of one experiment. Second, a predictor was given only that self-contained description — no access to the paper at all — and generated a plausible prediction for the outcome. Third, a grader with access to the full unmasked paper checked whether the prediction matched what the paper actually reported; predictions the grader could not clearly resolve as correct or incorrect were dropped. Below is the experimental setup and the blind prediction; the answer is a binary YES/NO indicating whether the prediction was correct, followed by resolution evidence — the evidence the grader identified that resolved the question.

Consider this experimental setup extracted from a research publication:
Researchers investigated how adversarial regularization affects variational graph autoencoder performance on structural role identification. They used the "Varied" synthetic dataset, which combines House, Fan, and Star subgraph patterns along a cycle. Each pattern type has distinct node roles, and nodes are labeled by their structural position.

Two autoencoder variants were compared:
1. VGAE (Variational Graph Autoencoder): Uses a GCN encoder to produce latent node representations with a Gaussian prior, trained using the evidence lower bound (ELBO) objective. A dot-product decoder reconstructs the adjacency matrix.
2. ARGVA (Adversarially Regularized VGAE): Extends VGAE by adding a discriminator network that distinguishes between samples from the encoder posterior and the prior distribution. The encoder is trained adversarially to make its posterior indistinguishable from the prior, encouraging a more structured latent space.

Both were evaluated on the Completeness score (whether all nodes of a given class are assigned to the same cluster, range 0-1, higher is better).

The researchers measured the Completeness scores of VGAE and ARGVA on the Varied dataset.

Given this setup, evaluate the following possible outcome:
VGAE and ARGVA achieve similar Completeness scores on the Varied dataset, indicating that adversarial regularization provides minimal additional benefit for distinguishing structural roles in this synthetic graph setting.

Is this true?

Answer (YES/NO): NO